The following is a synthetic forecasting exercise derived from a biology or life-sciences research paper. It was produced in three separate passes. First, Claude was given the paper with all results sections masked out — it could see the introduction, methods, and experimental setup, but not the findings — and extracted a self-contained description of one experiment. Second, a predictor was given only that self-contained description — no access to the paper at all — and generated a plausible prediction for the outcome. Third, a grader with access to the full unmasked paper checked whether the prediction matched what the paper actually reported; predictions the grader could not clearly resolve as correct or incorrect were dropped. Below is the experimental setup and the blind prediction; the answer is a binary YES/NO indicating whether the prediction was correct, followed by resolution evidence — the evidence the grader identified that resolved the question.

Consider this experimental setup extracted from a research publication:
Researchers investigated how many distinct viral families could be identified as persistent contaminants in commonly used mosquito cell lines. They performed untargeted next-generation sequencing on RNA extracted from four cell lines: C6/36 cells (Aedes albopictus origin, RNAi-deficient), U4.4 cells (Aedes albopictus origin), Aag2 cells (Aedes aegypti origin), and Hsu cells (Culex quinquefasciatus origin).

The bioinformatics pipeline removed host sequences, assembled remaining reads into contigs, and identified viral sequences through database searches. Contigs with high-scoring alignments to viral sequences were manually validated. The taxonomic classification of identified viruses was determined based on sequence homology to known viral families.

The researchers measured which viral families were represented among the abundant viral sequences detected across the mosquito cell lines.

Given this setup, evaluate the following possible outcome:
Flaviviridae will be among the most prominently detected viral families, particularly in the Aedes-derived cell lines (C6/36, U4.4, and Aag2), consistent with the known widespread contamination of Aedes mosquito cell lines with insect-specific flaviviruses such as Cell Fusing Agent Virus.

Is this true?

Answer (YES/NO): NO